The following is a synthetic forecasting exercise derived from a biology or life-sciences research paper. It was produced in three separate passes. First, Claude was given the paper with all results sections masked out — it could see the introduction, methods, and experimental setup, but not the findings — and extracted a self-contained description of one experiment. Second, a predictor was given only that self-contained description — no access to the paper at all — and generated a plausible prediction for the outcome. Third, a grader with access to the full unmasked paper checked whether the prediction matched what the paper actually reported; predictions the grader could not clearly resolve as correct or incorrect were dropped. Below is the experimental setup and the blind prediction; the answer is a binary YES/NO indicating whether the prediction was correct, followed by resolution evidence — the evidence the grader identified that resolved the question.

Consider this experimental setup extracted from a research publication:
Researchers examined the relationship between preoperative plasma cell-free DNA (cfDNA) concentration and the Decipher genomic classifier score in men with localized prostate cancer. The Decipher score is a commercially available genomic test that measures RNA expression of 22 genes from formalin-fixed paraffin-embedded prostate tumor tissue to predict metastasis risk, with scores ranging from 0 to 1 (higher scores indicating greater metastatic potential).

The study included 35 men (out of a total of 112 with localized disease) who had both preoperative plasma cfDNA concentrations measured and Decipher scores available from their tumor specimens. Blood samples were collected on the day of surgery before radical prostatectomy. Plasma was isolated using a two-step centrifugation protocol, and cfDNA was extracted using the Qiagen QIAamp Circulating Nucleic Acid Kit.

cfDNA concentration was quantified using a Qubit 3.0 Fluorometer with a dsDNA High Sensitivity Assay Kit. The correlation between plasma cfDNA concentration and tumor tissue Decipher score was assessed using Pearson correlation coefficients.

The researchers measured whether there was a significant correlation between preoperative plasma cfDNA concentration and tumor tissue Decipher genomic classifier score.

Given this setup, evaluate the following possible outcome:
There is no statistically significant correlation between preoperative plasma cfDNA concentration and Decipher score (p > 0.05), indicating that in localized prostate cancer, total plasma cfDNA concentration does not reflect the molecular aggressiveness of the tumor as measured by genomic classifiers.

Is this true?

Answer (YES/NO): YES